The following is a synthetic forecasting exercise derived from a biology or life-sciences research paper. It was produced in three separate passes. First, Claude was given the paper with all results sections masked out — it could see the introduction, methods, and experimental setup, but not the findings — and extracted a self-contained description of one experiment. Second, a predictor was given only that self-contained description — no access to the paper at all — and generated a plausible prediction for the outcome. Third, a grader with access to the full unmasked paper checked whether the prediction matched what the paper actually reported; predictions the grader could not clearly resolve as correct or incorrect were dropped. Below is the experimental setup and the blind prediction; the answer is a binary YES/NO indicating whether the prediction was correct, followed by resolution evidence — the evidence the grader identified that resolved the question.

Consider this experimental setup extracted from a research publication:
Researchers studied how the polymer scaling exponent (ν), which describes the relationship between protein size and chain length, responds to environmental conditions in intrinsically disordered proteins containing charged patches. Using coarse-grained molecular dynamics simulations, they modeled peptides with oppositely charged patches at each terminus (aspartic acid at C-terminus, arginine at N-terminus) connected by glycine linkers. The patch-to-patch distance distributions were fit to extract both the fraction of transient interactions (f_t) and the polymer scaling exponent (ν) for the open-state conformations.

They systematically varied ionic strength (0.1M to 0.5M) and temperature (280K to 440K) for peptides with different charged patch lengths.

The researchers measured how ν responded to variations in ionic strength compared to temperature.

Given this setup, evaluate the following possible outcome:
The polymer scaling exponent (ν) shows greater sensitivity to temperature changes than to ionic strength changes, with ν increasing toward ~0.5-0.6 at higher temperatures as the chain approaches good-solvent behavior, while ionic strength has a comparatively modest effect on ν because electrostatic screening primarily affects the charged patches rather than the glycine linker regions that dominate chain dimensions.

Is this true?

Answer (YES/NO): YES